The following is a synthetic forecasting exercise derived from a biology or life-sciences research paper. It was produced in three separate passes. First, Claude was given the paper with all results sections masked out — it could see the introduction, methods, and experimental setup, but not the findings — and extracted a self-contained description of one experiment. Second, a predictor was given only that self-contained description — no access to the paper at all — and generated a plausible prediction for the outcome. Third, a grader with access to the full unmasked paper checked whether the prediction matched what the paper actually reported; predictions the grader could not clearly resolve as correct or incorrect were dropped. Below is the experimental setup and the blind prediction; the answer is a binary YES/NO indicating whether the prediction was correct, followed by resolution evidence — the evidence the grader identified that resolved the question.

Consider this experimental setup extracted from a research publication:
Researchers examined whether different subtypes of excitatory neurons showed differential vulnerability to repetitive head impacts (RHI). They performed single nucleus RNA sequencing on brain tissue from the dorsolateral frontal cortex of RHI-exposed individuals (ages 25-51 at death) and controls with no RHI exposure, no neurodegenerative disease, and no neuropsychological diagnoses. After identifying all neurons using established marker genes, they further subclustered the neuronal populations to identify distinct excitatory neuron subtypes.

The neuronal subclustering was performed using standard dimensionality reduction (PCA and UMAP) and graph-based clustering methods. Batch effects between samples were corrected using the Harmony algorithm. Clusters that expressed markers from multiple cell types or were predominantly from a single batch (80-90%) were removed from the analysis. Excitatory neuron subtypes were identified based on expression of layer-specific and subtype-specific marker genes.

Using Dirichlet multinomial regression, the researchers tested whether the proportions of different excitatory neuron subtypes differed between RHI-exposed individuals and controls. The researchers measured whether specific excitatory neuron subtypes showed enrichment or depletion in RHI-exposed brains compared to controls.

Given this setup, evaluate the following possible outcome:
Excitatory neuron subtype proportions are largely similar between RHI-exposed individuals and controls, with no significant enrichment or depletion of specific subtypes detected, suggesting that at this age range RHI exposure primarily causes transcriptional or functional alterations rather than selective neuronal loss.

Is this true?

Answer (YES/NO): NO